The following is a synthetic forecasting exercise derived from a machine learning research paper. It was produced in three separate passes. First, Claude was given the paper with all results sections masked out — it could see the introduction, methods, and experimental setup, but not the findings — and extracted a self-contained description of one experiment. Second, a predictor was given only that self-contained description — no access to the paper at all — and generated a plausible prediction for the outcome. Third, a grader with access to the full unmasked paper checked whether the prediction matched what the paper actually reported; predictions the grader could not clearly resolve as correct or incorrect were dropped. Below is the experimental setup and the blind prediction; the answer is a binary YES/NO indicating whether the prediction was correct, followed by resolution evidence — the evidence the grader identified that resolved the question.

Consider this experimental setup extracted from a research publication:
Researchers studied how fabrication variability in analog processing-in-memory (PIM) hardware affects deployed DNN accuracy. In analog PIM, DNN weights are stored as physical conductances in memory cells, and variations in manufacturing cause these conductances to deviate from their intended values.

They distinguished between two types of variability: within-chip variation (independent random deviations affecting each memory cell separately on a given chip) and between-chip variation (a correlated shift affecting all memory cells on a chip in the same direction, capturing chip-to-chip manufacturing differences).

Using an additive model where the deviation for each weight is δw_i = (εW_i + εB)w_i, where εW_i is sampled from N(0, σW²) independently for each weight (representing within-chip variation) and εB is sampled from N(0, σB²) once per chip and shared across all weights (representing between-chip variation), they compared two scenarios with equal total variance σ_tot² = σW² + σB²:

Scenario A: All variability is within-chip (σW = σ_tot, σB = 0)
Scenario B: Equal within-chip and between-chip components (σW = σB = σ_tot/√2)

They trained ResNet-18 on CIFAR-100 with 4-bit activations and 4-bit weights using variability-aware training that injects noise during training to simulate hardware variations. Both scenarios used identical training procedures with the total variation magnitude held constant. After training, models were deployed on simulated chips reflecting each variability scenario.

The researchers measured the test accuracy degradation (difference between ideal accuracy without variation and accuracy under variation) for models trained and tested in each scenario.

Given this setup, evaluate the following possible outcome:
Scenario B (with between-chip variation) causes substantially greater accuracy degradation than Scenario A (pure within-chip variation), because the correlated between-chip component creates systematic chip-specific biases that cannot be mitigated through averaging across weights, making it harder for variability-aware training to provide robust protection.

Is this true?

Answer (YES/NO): YES